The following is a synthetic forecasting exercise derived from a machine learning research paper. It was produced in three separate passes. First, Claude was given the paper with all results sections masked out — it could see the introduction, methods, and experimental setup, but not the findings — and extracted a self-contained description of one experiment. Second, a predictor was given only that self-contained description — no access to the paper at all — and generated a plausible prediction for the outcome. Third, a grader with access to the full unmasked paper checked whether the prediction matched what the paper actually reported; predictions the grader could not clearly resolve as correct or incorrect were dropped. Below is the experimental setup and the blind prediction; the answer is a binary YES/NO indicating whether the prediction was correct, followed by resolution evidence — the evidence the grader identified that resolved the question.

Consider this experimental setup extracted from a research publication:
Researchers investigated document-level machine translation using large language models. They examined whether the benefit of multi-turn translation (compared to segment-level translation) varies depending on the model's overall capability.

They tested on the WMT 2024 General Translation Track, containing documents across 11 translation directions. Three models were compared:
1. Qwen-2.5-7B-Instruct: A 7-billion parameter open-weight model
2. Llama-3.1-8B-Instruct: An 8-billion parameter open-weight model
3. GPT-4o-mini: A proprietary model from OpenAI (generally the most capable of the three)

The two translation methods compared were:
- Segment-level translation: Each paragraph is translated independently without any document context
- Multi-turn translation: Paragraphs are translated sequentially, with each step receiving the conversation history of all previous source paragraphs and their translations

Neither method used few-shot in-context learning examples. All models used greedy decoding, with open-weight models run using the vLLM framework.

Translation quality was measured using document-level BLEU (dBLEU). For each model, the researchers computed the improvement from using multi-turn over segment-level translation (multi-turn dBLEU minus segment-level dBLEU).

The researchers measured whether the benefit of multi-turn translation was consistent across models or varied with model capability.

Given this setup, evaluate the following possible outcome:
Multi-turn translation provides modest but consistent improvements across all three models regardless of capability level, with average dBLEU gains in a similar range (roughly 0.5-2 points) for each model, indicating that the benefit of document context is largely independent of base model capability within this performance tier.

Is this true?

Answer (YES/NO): NO